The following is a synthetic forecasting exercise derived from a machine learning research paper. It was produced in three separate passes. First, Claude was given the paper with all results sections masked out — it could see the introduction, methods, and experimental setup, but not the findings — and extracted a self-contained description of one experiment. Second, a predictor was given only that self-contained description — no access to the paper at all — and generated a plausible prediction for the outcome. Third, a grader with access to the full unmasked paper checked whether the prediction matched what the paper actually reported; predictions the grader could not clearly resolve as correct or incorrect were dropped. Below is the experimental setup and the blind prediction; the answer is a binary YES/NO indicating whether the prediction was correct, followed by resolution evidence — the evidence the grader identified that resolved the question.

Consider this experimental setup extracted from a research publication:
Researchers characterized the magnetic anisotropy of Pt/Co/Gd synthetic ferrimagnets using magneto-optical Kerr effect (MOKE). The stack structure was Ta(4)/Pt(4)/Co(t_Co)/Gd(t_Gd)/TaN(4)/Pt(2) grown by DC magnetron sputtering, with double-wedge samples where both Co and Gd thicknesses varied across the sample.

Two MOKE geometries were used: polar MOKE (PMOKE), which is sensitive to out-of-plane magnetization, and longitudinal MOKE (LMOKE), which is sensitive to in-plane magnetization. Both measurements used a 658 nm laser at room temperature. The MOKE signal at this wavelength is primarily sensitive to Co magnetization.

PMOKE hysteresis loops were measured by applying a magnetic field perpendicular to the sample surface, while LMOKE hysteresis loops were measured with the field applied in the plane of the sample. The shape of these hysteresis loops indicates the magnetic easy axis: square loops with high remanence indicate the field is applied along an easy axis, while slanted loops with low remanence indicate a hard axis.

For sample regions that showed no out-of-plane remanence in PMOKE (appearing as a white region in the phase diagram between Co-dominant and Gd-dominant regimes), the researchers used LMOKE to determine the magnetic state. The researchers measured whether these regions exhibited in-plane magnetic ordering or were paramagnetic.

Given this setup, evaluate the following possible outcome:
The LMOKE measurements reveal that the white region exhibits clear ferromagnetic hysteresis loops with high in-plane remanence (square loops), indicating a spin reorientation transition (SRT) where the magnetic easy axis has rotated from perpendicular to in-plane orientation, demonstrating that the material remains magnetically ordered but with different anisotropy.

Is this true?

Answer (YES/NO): NO